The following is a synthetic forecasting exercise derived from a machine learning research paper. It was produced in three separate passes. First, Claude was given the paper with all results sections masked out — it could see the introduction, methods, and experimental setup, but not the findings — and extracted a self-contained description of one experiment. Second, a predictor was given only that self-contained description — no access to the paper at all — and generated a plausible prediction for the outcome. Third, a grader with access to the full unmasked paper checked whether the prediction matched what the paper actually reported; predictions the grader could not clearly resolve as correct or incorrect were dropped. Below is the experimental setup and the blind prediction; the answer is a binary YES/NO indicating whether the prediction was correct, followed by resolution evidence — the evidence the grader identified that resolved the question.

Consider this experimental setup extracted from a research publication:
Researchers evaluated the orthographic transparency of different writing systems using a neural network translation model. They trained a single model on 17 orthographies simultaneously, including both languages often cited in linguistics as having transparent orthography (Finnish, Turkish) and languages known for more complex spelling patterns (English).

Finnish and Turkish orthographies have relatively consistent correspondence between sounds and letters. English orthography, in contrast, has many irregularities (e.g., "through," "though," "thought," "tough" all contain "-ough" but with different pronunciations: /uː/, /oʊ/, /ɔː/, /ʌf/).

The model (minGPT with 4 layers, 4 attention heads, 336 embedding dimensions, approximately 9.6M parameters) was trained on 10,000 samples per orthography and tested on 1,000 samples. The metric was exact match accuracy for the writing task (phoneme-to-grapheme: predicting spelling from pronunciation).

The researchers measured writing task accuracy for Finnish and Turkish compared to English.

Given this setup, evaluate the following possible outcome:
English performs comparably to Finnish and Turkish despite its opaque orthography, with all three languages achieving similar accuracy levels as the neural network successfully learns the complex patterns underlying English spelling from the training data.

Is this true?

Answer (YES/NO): NO